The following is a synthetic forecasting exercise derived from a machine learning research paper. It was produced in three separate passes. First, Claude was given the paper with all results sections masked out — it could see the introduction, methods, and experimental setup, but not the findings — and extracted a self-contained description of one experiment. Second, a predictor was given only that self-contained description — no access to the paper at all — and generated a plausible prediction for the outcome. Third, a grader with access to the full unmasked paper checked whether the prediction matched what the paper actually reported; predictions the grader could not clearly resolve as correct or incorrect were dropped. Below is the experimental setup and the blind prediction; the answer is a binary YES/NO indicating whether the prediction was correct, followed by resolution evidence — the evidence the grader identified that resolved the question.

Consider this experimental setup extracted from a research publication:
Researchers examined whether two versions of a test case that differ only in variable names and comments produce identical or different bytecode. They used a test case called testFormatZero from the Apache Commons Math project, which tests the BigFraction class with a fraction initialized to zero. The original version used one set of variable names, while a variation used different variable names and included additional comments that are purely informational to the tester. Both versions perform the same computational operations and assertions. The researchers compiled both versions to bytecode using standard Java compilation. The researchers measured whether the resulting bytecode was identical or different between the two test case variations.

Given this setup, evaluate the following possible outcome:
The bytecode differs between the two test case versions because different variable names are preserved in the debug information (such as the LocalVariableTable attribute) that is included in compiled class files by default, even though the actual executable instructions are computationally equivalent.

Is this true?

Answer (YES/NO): NO